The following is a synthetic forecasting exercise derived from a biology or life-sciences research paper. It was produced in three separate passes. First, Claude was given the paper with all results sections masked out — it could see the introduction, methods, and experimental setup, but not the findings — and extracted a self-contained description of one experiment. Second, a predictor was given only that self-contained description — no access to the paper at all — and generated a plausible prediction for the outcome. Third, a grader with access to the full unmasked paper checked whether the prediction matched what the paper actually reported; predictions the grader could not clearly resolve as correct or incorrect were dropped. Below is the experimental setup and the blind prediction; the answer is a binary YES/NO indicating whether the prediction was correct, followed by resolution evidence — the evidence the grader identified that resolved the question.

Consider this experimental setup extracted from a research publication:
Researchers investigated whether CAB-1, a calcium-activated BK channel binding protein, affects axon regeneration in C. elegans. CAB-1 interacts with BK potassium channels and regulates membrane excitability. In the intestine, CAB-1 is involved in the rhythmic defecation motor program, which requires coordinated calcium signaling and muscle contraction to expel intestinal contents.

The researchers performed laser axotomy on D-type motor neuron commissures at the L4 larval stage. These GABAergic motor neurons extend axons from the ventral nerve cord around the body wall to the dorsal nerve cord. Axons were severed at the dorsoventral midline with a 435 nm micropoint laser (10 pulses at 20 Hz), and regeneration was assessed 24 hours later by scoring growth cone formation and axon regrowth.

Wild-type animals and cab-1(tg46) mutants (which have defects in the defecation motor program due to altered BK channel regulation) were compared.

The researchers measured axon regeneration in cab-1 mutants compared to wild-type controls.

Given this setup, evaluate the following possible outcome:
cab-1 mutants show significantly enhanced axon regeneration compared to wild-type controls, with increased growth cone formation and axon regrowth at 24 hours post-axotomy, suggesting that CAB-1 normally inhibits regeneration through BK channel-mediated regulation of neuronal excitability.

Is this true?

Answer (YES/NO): NO